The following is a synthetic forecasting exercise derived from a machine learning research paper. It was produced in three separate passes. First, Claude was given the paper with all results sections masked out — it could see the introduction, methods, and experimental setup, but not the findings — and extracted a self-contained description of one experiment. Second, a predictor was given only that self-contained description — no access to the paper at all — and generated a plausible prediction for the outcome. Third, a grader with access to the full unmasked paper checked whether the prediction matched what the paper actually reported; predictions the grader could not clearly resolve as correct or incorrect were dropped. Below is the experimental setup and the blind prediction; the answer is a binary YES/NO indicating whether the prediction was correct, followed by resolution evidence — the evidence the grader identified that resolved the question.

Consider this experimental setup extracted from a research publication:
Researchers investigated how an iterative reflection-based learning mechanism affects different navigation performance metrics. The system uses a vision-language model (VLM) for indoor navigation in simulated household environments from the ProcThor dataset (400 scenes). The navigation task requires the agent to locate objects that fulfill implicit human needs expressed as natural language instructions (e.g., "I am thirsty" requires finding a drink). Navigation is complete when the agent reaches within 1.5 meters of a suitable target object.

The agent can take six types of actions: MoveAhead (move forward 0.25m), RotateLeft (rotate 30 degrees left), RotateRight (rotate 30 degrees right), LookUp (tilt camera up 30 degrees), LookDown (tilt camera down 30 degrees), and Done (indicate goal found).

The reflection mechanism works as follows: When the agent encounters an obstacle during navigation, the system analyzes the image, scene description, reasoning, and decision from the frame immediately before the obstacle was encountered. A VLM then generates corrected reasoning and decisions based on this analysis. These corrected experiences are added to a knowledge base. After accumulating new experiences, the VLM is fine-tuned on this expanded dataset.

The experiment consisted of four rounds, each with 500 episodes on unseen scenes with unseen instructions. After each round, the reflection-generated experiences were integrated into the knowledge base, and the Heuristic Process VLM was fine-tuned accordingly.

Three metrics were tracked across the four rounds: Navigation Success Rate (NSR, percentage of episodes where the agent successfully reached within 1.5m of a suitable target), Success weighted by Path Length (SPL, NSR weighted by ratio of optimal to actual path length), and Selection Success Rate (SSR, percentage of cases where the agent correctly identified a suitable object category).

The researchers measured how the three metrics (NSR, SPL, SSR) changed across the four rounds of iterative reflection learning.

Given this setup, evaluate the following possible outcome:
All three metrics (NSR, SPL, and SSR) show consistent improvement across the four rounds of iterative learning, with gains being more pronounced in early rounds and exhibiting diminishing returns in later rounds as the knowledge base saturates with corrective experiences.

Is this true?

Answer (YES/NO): NO